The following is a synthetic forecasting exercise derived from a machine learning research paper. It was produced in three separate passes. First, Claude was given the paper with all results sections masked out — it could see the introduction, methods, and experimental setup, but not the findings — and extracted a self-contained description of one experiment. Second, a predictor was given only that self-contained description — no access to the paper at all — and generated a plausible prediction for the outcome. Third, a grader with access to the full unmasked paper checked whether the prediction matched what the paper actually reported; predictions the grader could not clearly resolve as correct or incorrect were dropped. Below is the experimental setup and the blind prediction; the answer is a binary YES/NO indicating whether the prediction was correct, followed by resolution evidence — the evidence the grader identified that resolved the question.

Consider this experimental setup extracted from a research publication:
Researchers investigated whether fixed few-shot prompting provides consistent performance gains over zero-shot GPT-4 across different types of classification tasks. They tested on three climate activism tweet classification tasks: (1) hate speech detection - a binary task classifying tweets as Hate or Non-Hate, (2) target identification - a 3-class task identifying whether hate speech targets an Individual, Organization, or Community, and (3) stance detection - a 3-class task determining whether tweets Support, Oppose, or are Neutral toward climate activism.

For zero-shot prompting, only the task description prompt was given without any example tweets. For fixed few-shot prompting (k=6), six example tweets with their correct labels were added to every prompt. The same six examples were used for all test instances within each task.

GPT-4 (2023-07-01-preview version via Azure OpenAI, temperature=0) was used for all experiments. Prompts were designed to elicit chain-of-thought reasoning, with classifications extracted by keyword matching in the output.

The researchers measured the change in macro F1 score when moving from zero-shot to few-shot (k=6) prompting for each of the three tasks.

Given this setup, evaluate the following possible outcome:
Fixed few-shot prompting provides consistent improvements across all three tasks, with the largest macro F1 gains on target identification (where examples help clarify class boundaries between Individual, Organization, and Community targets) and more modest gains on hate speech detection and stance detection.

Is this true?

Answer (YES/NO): NO